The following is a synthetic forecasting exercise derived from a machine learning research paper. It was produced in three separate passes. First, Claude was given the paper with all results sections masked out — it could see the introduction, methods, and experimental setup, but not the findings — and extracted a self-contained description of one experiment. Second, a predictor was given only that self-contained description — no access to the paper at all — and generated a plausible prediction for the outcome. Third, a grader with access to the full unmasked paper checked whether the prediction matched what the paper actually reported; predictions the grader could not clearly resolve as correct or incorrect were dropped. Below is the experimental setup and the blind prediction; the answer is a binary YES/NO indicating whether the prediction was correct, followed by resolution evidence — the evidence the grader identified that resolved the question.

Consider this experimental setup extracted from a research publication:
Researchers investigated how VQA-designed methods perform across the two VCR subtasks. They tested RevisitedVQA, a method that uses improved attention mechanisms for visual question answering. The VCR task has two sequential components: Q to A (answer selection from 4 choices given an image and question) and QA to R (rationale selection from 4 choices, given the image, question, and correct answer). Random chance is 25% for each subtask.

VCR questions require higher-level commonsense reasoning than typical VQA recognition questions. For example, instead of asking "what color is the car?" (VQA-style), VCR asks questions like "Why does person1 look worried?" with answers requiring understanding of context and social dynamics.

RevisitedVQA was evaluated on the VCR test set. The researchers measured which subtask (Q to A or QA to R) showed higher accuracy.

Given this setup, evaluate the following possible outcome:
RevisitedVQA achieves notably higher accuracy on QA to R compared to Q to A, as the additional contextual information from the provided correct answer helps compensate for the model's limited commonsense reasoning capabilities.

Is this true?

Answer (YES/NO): NO